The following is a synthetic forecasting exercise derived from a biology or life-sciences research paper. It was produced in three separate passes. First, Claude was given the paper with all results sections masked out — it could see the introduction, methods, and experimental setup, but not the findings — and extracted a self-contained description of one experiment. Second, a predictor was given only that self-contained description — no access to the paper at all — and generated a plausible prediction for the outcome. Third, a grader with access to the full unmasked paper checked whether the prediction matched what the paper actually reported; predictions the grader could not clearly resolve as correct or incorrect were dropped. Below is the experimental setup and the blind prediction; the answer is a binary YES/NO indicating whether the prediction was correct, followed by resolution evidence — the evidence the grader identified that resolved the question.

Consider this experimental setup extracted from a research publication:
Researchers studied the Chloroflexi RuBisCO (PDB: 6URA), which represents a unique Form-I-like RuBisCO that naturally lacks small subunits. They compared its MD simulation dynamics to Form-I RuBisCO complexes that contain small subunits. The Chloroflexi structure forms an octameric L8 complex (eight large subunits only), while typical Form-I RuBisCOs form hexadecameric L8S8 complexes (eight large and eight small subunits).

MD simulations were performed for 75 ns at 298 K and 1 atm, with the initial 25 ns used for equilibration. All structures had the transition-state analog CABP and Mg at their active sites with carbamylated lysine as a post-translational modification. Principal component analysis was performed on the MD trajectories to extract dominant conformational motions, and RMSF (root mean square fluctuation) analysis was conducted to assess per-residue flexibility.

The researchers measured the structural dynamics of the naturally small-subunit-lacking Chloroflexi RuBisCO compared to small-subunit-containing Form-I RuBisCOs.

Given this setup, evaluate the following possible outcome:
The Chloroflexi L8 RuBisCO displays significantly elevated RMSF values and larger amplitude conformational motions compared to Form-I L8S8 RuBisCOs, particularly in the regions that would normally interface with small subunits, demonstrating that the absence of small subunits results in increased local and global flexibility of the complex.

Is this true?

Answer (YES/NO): NO